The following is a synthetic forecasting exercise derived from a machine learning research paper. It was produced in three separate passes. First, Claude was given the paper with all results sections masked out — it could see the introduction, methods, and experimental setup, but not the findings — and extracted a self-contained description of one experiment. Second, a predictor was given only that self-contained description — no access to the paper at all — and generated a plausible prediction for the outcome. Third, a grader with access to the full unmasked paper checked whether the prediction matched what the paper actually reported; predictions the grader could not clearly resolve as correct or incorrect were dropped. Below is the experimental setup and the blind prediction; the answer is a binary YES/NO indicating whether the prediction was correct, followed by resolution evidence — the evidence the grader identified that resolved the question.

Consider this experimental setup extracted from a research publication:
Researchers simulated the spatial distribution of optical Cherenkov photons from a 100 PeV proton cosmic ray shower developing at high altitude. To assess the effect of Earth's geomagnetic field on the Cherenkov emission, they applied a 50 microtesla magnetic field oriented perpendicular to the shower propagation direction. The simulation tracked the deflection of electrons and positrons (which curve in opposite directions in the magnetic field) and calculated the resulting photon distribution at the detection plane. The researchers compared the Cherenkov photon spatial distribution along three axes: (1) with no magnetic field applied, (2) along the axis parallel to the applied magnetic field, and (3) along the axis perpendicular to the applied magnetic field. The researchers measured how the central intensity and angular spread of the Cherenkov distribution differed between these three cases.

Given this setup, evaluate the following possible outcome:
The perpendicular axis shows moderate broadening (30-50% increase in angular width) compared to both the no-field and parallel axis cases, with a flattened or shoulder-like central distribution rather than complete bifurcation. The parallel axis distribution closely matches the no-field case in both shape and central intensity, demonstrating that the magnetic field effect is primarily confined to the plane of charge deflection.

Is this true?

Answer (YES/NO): NO